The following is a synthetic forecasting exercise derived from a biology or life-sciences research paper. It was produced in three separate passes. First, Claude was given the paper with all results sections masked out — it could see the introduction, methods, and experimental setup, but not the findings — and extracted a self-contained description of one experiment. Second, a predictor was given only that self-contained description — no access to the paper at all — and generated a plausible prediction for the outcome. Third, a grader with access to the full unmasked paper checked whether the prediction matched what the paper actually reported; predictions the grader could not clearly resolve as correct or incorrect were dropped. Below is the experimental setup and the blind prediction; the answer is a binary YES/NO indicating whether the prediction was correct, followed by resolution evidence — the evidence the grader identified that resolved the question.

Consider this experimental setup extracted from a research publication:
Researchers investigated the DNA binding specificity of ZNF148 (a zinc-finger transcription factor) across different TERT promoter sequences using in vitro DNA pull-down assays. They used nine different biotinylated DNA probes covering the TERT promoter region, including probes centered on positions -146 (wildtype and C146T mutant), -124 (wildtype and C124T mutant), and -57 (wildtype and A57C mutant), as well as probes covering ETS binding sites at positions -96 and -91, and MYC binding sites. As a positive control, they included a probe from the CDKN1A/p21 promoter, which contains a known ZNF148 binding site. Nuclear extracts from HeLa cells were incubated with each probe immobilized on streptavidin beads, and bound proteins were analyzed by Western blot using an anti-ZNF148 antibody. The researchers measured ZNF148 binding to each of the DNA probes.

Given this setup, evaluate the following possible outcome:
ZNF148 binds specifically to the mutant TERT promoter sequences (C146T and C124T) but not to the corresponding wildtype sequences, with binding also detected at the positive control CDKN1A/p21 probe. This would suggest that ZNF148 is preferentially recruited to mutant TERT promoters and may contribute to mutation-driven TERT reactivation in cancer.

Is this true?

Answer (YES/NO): NO